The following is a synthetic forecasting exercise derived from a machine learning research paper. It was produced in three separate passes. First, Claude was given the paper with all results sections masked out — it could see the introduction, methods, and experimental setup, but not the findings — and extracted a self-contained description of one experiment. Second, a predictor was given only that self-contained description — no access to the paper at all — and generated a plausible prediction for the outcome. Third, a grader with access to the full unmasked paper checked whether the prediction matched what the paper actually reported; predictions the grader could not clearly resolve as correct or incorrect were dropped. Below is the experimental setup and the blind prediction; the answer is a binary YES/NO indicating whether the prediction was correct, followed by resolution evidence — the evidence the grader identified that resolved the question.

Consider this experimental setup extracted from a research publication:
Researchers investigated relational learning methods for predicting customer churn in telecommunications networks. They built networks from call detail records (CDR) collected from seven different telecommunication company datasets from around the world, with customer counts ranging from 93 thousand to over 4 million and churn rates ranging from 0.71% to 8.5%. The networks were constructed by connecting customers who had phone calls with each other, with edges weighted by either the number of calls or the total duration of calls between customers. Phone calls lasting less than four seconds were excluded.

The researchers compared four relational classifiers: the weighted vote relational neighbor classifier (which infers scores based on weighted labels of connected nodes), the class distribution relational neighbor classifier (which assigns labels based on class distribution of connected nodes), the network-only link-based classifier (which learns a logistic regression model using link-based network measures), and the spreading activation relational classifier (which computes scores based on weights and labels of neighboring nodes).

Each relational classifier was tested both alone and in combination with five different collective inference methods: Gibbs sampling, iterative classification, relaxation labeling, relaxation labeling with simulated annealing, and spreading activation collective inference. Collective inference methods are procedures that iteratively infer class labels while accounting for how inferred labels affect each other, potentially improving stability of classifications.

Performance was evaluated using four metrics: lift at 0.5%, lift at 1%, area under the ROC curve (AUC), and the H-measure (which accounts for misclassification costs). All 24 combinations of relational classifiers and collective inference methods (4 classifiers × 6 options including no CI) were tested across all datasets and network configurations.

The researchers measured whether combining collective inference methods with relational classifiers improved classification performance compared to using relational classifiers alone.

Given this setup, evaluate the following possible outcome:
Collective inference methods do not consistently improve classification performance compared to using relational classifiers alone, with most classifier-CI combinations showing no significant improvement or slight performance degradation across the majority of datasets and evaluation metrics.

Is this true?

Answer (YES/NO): YES